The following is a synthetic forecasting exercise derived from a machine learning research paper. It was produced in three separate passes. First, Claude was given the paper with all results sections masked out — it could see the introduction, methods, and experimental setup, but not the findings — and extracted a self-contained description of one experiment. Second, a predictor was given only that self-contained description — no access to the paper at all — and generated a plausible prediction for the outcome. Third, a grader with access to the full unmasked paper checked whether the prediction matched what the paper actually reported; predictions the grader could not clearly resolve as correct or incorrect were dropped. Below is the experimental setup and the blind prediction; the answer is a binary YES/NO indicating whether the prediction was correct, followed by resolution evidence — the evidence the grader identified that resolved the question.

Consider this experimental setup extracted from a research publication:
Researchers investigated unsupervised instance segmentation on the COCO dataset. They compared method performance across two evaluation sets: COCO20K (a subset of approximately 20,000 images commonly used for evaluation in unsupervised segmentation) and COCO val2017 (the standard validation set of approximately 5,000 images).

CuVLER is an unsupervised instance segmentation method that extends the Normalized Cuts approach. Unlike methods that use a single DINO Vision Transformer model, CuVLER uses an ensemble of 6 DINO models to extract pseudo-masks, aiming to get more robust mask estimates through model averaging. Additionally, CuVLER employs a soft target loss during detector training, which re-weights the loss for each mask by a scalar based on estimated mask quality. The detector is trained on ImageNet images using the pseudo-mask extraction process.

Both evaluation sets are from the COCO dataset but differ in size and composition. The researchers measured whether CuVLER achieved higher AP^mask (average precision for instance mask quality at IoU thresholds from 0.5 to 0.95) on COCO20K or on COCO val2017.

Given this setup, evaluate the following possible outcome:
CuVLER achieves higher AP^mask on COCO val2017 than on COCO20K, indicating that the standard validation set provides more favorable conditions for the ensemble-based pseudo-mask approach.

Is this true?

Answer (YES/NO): NO